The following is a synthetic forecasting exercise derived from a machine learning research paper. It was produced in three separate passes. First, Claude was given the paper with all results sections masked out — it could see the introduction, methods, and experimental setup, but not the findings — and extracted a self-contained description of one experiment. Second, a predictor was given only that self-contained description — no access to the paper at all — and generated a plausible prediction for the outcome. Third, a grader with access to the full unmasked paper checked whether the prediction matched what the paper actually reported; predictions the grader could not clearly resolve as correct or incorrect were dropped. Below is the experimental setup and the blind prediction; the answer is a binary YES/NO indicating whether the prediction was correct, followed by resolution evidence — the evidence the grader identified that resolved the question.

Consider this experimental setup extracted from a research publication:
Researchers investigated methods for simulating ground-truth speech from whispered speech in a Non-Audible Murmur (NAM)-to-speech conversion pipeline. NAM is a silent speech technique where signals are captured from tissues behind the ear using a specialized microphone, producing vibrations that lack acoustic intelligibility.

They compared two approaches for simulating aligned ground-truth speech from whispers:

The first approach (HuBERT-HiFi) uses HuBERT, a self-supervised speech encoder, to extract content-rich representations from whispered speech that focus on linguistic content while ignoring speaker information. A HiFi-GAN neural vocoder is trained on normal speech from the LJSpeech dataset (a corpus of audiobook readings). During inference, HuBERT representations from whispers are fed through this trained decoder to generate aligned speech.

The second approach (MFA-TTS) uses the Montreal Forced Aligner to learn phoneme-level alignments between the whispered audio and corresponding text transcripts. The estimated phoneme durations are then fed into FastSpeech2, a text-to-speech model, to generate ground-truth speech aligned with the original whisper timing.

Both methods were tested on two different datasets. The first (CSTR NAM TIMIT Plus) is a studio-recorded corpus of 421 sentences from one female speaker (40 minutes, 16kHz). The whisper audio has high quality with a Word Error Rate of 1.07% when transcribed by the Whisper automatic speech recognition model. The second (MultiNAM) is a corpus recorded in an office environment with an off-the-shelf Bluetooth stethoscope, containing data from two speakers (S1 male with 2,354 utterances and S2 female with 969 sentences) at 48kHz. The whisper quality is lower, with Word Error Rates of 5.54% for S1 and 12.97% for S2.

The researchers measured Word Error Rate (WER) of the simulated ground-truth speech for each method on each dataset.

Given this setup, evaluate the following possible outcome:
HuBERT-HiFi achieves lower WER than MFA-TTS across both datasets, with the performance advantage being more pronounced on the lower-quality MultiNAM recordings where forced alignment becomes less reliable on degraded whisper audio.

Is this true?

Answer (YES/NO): NO